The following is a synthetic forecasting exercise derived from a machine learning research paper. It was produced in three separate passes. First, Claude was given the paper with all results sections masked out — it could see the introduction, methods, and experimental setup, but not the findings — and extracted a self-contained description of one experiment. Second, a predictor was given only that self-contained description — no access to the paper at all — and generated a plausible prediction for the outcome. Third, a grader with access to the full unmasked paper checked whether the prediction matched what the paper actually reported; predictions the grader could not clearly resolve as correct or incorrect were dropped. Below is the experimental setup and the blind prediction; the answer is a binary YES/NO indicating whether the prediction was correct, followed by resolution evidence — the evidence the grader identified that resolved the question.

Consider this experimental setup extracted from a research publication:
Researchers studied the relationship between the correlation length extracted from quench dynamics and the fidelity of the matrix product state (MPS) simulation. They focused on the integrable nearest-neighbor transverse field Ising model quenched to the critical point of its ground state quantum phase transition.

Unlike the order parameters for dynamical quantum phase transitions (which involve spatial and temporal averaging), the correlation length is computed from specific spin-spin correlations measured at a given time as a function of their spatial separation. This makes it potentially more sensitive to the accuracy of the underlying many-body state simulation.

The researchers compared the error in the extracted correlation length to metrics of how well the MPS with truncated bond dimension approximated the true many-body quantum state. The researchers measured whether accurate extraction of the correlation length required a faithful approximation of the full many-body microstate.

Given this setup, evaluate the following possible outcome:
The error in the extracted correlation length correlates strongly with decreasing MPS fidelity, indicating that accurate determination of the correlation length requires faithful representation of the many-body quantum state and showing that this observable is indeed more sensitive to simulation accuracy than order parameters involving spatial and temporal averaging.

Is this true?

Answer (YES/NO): YES